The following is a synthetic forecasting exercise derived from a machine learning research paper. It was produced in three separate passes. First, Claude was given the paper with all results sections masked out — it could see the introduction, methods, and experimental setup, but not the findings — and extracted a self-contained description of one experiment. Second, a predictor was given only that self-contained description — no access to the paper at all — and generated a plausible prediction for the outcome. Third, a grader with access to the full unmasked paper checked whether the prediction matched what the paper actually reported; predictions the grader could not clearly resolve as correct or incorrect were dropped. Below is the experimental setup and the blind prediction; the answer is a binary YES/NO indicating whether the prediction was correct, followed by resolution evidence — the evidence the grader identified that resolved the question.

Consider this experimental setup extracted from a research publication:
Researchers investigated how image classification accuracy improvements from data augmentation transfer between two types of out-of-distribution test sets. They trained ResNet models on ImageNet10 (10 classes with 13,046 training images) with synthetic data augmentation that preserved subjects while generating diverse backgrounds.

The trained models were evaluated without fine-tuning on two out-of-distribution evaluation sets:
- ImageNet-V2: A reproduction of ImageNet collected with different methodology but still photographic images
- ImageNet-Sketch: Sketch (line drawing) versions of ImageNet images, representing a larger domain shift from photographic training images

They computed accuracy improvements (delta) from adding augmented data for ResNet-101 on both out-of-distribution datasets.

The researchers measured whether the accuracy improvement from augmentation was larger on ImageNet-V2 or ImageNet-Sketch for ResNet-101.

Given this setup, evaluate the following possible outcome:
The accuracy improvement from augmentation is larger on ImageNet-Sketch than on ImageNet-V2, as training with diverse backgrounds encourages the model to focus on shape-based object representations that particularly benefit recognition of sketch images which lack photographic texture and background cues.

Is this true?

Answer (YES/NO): NO